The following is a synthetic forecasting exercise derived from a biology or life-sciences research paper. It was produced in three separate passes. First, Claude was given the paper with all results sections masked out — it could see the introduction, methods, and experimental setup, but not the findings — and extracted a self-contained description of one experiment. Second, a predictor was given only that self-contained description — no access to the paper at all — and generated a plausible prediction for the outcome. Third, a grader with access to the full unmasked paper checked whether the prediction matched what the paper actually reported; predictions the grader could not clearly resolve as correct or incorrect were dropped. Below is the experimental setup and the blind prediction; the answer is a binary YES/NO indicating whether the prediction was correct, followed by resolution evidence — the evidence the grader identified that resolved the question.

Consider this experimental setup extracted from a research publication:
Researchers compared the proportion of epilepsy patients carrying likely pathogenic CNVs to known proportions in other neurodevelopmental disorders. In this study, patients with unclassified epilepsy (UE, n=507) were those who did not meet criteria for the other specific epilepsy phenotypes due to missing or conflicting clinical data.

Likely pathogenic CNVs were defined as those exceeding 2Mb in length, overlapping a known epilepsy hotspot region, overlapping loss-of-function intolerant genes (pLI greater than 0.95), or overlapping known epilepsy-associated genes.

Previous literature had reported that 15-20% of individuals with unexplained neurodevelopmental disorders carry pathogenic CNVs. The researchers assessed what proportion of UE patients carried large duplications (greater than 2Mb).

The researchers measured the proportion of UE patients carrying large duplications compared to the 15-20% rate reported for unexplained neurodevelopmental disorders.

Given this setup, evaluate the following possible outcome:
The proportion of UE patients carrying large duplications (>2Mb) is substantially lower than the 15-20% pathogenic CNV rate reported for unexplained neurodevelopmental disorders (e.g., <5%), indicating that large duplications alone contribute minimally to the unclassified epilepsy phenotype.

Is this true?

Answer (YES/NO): NO